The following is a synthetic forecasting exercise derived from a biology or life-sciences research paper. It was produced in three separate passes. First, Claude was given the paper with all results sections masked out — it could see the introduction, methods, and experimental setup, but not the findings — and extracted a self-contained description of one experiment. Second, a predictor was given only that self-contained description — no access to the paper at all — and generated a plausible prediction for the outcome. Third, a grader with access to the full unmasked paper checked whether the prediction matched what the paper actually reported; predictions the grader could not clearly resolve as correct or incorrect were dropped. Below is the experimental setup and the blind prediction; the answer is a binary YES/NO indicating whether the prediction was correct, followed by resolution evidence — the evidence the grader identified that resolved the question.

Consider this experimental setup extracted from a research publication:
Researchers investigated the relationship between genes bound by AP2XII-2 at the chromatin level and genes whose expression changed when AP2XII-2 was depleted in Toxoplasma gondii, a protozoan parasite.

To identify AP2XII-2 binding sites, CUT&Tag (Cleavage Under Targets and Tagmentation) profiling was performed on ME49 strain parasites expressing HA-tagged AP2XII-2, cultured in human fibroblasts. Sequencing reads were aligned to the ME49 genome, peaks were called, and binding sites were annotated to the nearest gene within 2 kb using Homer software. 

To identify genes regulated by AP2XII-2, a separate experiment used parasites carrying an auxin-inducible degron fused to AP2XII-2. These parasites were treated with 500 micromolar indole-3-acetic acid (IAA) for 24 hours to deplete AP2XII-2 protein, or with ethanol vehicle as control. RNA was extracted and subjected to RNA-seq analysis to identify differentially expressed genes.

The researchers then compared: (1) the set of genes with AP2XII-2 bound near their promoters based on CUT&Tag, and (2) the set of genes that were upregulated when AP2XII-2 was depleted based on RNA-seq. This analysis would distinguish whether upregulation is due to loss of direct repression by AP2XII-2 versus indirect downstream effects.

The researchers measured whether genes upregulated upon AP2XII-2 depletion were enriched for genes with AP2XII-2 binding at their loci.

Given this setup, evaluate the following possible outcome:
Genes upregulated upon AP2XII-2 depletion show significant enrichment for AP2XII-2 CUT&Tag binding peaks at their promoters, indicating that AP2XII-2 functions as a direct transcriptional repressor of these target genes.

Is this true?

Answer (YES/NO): NO